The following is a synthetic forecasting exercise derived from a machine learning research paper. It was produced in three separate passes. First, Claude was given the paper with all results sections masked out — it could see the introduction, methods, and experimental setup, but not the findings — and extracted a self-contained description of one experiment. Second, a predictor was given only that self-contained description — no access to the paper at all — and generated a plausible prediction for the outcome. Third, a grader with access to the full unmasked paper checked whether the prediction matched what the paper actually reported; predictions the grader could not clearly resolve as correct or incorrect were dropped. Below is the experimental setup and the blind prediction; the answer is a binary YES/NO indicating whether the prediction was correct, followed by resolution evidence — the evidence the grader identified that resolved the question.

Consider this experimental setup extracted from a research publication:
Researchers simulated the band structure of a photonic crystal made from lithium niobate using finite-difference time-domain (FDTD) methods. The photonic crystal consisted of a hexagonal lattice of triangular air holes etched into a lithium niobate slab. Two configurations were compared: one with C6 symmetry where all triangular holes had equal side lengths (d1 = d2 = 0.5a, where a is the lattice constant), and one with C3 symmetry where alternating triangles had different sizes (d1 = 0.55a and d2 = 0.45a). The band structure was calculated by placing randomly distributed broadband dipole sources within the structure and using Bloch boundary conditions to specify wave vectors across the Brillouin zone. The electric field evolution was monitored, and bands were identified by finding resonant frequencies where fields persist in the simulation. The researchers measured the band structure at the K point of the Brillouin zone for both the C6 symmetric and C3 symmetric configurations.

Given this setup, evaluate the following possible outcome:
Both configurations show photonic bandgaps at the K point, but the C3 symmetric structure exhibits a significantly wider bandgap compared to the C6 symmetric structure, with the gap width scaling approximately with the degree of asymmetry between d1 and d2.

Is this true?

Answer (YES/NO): NO